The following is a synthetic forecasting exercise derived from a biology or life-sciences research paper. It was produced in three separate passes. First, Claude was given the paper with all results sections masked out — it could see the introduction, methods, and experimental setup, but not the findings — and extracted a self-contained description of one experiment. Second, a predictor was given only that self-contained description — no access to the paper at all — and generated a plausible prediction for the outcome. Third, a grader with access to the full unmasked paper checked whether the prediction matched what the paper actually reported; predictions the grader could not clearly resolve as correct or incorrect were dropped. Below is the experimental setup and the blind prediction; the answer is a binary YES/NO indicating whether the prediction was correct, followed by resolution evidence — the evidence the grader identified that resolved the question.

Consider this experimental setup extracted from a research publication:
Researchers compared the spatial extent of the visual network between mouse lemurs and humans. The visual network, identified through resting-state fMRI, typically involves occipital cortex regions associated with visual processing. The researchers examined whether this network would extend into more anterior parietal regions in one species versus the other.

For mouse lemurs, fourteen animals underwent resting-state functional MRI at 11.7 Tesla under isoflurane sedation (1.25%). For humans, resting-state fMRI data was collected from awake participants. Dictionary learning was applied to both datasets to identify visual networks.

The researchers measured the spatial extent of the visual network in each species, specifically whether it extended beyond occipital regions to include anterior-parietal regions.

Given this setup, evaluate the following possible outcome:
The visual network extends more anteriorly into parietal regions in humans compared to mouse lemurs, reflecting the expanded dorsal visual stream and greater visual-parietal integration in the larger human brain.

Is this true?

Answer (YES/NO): YES